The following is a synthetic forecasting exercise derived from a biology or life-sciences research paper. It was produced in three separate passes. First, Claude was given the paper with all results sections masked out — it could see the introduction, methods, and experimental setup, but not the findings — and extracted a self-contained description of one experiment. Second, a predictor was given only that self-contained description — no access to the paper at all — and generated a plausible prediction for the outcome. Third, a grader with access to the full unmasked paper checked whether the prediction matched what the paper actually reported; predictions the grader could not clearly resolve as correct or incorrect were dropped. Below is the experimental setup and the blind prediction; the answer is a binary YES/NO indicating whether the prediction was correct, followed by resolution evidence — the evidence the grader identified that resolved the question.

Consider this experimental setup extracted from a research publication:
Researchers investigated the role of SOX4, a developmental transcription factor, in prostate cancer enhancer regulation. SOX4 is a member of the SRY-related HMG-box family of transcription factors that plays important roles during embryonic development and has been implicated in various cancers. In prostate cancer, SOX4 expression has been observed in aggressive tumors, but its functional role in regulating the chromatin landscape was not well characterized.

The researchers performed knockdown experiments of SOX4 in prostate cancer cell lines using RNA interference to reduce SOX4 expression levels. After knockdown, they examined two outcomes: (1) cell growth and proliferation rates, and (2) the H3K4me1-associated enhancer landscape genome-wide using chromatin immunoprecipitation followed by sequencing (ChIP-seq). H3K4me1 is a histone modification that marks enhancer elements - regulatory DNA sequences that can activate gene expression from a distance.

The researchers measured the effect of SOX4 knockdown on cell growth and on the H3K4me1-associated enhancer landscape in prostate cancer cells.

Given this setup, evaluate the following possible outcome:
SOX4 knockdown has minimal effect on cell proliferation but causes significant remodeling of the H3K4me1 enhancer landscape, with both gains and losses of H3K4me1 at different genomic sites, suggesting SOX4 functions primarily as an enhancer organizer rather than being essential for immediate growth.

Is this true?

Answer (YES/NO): NO